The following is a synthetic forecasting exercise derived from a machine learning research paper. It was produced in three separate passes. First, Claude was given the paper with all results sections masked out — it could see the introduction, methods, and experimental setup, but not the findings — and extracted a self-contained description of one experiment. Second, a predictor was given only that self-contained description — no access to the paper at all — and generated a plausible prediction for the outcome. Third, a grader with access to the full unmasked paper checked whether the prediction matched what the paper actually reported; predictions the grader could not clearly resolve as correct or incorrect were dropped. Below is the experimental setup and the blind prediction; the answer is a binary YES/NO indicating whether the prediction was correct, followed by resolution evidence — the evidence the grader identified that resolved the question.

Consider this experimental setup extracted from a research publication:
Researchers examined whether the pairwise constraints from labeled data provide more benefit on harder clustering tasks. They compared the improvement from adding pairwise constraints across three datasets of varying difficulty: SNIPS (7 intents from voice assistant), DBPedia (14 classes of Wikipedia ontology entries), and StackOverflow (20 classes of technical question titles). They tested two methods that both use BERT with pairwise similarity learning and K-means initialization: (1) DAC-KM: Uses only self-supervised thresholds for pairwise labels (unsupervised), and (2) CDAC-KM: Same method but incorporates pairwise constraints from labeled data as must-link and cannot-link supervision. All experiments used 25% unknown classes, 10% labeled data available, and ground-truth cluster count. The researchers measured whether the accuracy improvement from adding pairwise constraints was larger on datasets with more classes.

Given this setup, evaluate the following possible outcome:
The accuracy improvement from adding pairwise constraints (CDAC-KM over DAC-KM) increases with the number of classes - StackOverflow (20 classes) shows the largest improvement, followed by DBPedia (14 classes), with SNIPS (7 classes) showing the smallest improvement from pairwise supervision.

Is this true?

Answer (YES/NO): YES